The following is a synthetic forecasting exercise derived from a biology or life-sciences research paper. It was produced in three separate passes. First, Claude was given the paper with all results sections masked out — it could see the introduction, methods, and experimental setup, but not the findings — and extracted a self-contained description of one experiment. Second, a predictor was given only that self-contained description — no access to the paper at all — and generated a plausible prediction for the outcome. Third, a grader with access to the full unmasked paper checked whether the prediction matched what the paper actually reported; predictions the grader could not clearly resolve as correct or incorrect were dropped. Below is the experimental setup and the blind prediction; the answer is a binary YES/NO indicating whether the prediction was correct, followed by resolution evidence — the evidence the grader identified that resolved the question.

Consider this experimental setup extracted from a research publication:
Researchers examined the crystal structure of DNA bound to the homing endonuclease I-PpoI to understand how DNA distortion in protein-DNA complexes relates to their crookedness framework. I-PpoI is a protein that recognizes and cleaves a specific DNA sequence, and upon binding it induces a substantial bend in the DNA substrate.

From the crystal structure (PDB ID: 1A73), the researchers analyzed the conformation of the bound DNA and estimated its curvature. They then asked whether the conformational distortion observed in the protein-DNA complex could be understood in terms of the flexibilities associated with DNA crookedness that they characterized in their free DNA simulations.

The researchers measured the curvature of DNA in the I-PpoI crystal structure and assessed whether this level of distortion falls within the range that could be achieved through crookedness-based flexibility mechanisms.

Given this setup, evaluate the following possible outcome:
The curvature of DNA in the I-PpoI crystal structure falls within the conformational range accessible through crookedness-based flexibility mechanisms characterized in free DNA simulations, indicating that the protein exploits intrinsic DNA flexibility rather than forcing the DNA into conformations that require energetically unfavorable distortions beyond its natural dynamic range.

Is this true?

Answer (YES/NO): YES